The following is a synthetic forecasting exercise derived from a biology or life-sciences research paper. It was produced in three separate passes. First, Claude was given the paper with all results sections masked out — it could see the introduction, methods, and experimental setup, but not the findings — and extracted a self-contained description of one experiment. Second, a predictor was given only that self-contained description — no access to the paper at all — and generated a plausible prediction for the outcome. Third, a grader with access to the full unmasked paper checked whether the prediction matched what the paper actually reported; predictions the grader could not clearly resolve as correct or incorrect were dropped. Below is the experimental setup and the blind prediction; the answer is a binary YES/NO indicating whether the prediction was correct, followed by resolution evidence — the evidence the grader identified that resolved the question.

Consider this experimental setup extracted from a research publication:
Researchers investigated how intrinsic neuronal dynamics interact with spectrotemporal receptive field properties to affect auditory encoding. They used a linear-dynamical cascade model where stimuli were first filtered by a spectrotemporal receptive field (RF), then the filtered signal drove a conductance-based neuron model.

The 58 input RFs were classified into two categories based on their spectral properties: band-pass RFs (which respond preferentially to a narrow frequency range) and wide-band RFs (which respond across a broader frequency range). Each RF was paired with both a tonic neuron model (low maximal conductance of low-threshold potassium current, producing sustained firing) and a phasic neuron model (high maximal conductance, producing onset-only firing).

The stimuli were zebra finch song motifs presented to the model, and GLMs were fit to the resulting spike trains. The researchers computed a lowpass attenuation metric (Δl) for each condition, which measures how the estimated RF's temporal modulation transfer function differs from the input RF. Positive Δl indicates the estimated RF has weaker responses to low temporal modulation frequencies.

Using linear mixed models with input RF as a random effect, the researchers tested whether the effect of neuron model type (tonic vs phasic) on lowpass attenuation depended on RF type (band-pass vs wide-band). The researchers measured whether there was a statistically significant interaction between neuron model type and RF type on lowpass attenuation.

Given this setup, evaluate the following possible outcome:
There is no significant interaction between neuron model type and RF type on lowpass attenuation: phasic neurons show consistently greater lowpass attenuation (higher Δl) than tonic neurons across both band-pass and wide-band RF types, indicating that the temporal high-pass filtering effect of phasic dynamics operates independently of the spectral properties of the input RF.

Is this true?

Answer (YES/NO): NO